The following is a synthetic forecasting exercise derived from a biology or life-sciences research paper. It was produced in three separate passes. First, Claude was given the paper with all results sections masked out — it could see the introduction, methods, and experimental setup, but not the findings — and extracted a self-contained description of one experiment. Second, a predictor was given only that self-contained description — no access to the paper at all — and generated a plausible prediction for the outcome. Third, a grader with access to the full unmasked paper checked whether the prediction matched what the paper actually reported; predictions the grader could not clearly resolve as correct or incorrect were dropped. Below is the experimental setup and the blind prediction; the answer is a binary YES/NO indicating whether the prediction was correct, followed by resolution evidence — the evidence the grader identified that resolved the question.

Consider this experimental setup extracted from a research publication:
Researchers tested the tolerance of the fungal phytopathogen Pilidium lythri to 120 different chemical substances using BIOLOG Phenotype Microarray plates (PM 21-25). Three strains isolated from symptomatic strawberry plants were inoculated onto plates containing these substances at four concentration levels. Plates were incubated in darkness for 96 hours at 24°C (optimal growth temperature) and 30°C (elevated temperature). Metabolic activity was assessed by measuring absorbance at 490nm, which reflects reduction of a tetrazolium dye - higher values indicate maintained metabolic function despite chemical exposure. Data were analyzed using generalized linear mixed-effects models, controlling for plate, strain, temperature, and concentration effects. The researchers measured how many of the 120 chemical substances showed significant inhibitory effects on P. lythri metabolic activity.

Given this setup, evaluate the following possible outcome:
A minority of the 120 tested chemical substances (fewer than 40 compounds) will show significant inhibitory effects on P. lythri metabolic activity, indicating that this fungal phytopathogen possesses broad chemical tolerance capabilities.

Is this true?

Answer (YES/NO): YES